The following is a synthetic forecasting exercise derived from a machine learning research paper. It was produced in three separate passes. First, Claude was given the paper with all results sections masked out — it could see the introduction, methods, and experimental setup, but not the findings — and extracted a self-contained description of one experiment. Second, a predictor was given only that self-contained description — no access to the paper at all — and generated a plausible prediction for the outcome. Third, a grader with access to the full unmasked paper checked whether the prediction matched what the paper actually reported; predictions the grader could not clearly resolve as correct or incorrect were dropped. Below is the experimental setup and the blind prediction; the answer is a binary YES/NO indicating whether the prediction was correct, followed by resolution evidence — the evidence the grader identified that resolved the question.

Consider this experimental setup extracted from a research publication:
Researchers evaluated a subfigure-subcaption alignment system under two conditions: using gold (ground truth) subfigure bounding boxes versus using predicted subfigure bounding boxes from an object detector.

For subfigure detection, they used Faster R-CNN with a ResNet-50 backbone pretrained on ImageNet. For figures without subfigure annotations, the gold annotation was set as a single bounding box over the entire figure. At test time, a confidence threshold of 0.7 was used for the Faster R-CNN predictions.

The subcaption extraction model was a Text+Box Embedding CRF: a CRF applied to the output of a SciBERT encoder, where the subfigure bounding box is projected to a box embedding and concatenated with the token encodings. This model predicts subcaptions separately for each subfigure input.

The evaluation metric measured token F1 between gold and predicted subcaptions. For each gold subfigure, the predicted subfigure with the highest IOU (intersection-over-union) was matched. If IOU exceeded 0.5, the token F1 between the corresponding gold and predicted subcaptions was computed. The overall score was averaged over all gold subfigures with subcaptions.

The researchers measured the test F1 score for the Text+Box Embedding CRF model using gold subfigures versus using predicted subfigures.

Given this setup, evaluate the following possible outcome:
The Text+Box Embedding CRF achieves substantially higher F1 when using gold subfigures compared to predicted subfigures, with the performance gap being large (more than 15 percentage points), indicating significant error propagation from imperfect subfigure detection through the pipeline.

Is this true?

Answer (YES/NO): NO